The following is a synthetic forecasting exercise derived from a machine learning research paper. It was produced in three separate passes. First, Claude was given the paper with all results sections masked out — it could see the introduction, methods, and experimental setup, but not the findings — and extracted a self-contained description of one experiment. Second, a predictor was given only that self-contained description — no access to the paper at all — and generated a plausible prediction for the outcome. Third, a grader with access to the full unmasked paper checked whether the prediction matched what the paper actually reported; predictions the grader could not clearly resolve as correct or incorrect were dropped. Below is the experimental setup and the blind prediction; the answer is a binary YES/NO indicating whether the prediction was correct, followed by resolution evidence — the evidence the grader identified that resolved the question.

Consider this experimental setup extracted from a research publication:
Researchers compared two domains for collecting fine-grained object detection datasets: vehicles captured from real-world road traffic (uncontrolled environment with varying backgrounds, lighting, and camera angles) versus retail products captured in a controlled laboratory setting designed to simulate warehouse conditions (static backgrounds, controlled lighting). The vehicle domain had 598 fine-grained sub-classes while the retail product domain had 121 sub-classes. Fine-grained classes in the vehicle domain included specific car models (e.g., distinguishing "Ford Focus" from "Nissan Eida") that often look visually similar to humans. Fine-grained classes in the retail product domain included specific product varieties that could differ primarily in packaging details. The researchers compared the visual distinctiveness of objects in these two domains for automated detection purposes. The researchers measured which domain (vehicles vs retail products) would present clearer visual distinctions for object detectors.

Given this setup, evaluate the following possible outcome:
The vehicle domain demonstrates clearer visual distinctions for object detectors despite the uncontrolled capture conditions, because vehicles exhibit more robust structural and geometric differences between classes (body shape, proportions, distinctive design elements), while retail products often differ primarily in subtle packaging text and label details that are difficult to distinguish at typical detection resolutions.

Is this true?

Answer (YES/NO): NO